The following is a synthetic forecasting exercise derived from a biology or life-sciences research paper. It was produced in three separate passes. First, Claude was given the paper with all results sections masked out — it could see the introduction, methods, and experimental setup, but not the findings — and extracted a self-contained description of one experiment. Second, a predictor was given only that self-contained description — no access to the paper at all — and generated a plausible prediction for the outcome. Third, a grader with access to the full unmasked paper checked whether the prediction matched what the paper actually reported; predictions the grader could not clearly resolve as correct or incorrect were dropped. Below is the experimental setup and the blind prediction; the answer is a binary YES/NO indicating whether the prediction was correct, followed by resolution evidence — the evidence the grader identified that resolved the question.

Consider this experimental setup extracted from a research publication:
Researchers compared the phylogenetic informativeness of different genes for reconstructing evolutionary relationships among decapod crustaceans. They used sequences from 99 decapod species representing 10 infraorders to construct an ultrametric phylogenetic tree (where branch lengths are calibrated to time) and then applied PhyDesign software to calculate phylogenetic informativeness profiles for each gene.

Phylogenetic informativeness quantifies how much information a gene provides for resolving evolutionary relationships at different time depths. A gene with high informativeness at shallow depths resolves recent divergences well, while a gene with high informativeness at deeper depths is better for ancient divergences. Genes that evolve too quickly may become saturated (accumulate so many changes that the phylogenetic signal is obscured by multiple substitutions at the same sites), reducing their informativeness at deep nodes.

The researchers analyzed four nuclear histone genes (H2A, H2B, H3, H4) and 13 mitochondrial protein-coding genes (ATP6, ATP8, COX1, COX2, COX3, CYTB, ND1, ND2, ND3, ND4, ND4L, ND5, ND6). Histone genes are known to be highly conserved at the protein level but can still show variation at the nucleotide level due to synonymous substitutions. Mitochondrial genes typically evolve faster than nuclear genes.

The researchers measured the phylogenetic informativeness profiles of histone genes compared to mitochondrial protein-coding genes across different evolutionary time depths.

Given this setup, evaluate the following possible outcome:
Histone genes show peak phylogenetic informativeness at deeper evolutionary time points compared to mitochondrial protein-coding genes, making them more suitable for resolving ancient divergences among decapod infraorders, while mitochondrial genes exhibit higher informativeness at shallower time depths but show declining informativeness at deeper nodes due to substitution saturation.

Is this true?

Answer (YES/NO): NO